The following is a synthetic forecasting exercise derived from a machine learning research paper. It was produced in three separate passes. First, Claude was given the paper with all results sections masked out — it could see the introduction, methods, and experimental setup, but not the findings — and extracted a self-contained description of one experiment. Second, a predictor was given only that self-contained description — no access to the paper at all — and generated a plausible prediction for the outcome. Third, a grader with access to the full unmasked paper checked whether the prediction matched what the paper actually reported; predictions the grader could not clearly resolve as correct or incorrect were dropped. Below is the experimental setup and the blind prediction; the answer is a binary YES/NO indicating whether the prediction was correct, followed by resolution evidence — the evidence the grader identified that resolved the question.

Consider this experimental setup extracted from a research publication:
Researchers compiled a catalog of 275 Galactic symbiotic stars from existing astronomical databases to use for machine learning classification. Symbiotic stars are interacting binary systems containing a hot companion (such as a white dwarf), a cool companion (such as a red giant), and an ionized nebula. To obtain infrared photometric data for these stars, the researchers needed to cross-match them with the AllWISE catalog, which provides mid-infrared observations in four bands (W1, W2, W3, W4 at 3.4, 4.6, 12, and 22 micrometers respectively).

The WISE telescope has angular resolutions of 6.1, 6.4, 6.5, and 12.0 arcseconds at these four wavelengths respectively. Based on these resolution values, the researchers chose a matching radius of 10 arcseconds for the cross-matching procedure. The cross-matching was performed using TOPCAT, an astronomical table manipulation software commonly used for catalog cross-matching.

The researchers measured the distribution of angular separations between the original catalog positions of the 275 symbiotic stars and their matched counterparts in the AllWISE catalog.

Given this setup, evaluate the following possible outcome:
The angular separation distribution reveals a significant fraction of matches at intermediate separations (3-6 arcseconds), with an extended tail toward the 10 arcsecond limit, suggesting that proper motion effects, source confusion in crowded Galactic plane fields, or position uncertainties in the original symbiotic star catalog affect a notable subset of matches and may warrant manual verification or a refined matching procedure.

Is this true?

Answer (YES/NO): NO